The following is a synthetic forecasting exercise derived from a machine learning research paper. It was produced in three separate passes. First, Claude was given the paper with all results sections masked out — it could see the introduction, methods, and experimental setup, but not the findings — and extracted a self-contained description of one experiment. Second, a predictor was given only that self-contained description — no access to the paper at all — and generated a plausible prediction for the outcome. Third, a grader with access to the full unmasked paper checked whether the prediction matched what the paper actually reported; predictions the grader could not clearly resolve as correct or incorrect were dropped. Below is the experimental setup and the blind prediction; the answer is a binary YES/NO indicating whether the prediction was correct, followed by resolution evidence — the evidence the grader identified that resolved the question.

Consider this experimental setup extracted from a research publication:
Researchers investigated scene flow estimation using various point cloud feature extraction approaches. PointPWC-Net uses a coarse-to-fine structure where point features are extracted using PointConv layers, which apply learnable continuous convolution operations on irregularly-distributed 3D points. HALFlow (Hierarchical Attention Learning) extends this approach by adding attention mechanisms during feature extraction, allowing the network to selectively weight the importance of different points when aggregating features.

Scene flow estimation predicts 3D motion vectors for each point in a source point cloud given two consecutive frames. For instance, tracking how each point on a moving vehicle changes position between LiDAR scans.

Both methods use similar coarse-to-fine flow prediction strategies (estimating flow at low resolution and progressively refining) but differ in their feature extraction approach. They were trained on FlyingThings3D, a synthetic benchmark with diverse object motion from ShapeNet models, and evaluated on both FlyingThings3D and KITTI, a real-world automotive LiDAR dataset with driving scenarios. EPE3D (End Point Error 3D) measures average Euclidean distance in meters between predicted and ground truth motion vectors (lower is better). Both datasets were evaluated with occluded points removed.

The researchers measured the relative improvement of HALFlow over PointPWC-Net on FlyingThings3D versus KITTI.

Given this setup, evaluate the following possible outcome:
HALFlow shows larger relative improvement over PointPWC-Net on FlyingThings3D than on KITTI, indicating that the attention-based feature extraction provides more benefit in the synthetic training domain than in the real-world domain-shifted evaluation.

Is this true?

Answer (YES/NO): YES